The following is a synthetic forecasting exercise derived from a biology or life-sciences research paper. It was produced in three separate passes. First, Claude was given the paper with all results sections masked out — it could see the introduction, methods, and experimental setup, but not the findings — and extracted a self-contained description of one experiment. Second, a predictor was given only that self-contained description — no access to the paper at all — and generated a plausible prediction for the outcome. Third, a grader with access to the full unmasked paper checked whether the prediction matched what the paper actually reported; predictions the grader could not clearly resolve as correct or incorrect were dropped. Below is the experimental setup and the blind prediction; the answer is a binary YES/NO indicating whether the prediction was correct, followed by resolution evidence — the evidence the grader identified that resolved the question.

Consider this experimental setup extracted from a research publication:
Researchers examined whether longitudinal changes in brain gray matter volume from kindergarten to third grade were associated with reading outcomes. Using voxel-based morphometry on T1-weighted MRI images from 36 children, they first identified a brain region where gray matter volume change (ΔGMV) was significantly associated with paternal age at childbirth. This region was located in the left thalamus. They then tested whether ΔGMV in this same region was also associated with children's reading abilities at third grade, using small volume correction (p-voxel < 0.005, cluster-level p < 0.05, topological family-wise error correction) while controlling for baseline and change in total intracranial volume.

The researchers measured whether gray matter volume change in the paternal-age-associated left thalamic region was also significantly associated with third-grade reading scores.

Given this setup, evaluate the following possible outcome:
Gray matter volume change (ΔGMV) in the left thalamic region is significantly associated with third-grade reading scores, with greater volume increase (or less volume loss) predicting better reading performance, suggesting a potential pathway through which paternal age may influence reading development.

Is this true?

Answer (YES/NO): NO